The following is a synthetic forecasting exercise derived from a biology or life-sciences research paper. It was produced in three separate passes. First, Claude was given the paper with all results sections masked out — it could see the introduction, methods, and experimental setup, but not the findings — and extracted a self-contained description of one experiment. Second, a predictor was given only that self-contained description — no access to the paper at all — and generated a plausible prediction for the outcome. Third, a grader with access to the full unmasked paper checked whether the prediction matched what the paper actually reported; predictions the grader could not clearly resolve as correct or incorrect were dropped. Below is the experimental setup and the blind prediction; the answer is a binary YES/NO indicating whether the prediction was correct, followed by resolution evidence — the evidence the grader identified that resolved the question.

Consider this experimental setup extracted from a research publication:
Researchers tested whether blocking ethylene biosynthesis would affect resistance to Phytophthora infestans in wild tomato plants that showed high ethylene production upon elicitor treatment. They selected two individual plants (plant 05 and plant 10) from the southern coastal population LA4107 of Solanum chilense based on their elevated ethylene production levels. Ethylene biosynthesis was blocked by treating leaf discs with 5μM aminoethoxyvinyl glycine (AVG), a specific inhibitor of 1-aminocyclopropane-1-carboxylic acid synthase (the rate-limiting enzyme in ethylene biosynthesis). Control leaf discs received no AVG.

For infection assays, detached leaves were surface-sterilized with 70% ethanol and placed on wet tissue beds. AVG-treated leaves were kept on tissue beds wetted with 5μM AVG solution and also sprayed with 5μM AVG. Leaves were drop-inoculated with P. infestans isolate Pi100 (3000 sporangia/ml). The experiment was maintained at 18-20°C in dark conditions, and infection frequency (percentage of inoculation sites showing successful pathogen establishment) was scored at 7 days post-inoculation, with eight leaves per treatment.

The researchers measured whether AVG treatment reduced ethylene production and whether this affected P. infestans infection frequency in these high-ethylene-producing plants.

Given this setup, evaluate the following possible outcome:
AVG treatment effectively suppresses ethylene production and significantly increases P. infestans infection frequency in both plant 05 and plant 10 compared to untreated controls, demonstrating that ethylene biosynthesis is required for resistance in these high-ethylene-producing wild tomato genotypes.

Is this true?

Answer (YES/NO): YES